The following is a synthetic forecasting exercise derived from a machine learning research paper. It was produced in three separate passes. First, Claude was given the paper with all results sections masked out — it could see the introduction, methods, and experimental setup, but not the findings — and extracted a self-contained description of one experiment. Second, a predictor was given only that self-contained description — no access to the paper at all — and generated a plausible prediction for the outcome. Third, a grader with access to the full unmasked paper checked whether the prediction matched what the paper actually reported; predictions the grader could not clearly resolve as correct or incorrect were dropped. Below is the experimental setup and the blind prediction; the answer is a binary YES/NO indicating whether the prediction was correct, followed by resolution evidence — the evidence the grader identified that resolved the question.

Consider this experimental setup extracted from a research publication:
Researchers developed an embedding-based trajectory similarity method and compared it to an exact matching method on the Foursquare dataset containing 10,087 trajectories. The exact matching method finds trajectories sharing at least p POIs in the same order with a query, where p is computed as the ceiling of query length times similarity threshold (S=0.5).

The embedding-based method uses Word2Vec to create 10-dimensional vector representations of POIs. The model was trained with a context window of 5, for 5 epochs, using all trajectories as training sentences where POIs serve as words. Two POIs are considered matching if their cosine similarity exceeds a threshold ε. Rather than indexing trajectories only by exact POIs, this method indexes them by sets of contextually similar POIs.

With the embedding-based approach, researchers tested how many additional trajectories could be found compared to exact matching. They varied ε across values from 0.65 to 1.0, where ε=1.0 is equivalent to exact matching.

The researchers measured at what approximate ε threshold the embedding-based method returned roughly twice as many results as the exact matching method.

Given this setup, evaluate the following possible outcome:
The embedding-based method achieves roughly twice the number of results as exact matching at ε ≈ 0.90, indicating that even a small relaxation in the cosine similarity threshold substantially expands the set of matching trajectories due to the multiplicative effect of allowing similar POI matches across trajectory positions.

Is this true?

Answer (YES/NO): NO